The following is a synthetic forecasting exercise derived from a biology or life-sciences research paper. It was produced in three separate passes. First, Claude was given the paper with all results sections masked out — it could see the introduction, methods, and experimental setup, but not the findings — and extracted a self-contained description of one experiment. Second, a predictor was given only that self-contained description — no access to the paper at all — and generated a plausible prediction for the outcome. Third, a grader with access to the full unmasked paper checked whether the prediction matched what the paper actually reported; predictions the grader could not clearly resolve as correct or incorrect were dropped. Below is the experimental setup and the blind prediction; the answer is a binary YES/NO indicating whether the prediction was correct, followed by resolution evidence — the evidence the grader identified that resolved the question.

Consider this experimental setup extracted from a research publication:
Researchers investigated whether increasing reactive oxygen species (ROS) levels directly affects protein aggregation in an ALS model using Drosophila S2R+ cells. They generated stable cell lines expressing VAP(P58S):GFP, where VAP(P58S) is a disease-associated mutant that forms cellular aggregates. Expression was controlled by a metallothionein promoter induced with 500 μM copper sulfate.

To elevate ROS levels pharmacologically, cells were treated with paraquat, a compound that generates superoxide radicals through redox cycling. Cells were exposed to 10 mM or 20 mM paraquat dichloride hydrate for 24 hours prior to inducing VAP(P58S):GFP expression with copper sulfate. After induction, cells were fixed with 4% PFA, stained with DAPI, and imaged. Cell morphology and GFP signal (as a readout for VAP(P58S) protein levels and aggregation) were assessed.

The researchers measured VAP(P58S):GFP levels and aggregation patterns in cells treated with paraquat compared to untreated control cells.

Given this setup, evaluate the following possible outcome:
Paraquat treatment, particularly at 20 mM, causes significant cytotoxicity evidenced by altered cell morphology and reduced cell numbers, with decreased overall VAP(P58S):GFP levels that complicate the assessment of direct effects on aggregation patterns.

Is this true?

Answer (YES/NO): NO